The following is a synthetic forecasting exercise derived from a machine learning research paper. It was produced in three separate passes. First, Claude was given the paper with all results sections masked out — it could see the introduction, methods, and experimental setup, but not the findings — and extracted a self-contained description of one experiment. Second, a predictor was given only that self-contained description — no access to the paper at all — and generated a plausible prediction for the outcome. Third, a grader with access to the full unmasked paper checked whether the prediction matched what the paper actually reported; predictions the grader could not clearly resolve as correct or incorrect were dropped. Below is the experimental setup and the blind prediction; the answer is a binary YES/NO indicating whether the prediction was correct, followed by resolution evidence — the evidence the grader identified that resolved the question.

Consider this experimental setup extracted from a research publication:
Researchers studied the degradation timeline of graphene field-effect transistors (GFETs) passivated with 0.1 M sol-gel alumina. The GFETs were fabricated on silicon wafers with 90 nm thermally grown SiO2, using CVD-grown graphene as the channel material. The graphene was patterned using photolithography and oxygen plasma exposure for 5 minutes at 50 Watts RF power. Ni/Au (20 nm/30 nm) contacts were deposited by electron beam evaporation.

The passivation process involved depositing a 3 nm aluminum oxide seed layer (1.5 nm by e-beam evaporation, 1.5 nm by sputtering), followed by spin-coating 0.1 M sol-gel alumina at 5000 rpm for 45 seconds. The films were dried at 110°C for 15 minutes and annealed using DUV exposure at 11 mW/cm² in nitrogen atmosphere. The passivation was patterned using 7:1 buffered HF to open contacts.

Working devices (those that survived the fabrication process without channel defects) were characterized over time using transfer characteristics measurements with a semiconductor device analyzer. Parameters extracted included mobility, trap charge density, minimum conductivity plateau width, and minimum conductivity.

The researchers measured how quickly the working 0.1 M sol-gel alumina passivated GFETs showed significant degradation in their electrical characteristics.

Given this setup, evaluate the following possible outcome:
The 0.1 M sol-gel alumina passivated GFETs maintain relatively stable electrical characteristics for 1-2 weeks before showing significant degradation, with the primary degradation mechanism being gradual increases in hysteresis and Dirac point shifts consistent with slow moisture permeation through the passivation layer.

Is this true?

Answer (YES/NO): NO